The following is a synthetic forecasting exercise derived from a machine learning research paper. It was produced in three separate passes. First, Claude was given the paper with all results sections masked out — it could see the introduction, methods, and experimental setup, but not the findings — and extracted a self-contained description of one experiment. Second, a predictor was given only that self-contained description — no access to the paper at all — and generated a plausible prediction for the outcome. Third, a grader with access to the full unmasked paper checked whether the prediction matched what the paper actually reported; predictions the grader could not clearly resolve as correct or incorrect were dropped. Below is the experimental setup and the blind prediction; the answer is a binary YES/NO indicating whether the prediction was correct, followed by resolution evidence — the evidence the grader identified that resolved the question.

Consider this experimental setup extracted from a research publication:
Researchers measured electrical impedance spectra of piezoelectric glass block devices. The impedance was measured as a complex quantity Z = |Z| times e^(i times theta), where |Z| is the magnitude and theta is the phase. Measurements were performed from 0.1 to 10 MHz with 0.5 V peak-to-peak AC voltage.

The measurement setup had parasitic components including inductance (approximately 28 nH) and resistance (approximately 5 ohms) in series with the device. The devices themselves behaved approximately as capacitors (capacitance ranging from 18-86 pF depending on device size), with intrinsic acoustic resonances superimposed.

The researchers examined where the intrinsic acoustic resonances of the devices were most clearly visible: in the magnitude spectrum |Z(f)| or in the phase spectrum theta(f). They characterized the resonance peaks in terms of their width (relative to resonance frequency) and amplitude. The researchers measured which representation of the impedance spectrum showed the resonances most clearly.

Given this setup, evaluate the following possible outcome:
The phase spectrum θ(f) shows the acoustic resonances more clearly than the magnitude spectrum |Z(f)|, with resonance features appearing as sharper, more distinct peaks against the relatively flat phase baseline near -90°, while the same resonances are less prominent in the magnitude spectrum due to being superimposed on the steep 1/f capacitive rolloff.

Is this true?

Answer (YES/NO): YES